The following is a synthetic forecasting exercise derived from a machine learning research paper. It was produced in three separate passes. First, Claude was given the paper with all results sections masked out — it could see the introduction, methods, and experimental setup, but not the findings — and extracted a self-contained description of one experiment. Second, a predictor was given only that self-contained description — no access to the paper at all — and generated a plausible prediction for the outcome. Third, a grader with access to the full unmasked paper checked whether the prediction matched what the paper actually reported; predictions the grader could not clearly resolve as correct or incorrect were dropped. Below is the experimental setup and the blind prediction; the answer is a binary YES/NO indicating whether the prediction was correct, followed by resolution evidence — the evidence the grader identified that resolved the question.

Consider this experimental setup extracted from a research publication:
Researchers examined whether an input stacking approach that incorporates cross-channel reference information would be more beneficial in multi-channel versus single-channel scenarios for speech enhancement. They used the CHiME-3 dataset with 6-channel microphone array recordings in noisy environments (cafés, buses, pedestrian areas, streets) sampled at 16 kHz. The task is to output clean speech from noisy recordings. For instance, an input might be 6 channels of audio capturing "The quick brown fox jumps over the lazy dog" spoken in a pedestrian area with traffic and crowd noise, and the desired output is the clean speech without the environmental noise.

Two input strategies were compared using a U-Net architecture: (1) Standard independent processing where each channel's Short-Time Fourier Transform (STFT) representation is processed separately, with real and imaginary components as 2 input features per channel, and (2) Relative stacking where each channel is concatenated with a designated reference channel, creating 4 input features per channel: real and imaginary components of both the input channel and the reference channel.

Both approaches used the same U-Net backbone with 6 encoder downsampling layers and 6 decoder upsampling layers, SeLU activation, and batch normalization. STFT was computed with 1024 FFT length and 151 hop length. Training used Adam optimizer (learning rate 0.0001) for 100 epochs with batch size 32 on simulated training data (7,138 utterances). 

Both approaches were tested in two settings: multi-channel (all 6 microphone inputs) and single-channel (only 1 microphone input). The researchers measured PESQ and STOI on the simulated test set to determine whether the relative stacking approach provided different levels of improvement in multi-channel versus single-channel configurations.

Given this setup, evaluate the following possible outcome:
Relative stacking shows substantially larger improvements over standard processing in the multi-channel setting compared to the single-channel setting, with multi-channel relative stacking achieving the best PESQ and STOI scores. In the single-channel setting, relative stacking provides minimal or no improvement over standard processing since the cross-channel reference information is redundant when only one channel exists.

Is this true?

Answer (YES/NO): YES